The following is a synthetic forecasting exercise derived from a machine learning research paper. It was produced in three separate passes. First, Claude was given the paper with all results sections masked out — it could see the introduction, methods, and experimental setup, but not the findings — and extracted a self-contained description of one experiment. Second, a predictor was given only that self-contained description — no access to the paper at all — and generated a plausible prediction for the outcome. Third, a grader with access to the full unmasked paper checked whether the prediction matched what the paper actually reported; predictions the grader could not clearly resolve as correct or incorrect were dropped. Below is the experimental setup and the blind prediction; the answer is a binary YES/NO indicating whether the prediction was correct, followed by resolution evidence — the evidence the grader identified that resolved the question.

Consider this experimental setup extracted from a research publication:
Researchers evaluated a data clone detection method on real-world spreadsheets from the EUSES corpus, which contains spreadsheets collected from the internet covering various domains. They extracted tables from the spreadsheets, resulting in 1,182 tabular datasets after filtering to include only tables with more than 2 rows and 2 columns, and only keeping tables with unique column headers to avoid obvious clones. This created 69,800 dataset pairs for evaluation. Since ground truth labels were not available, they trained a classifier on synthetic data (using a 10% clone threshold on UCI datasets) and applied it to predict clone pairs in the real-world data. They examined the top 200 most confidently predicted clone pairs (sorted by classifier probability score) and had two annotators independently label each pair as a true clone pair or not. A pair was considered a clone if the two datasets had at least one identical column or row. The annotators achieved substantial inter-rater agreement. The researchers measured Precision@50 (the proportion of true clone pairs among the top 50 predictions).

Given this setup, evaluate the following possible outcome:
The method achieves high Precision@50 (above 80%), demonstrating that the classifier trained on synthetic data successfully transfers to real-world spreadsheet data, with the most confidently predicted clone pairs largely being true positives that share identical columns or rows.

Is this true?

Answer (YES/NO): NO